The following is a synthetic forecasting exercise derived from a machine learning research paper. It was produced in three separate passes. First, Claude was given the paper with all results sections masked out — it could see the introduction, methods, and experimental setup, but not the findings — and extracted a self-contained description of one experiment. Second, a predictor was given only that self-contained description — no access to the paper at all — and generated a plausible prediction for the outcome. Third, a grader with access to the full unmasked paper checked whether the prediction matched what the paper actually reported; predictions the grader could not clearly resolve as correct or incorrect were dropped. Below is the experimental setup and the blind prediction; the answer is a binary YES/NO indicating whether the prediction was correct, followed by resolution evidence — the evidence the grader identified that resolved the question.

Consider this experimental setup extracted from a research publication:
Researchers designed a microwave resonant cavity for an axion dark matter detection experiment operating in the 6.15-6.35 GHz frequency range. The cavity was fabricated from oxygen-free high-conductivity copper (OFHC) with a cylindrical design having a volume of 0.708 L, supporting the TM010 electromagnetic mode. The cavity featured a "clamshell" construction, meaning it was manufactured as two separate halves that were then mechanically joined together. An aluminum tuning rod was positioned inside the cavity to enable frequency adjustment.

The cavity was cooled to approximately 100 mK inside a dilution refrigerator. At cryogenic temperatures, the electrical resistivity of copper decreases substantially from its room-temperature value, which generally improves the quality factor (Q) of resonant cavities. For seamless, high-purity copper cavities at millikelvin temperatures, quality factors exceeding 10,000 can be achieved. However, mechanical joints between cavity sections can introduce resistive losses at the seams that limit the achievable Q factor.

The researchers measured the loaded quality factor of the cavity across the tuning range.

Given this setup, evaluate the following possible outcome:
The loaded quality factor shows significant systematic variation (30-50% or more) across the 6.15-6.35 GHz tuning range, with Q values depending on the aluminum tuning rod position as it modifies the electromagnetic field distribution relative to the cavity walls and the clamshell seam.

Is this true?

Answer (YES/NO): NO